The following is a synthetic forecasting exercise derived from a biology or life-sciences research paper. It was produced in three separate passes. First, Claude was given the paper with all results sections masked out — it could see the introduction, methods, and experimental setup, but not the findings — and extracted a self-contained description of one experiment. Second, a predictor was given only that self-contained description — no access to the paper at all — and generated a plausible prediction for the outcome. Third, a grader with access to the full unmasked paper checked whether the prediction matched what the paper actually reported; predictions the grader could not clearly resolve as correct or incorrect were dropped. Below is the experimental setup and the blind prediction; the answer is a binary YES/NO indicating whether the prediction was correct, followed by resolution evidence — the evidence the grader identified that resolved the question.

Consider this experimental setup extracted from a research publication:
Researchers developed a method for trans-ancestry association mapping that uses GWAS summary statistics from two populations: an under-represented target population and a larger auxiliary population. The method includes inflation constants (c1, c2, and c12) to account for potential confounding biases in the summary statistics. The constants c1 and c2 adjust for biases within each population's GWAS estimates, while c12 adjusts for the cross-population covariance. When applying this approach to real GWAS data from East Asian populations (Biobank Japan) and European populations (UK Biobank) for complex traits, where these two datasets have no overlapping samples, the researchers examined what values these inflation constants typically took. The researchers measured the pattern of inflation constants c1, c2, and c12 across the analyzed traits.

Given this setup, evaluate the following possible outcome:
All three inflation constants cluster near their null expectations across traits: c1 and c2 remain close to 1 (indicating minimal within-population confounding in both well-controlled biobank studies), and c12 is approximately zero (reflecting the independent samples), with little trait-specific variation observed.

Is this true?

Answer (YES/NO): NO